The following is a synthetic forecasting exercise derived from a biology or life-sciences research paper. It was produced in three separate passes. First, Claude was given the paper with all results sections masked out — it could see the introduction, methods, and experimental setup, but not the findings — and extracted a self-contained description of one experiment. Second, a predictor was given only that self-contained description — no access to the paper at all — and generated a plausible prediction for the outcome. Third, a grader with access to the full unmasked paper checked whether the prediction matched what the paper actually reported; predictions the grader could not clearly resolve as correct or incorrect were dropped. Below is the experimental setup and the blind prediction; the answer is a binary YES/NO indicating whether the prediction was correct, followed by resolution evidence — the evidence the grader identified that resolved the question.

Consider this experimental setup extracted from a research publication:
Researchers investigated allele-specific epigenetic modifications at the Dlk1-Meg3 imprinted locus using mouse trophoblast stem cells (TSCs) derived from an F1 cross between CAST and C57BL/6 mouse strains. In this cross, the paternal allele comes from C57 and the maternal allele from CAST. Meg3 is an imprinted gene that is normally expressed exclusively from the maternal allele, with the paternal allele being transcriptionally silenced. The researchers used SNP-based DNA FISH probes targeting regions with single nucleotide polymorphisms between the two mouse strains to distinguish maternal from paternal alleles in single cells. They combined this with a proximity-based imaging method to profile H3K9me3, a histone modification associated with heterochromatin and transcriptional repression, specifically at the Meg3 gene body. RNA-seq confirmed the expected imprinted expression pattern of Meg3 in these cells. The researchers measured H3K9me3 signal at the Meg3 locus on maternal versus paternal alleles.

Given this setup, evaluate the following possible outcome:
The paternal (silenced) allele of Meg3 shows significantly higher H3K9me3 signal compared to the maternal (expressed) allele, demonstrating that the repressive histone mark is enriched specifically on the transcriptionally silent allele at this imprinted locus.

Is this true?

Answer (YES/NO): YES